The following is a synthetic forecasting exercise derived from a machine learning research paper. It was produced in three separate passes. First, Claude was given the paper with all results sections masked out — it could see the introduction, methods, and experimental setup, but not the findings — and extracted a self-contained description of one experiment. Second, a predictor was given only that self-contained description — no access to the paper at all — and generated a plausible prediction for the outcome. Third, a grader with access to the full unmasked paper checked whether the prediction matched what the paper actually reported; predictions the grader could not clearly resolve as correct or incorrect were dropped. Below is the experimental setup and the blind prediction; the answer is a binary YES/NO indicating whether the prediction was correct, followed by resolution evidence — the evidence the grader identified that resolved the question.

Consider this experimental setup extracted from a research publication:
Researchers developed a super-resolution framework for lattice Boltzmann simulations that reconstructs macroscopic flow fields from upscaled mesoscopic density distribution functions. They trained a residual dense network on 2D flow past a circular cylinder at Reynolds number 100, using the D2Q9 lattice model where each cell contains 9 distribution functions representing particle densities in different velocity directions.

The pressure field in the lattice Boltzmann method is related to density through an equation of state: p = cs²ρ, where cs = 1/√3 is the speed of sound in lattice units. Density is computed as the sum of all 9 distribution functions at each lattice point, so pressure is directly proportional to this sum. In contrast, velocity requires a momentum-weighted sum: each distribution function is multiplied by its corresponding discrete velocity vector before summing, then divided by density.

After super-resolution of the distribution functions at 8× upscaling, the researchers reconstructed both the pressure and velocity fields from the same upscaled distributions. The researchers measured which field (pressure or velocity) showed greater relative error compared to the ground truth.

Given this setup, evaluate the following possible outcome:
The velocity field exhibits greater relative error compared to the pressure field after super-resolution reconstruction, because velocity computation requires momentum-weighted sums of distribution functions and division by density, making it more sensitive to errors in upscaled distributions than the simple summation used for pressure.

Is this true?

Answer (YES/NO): NO